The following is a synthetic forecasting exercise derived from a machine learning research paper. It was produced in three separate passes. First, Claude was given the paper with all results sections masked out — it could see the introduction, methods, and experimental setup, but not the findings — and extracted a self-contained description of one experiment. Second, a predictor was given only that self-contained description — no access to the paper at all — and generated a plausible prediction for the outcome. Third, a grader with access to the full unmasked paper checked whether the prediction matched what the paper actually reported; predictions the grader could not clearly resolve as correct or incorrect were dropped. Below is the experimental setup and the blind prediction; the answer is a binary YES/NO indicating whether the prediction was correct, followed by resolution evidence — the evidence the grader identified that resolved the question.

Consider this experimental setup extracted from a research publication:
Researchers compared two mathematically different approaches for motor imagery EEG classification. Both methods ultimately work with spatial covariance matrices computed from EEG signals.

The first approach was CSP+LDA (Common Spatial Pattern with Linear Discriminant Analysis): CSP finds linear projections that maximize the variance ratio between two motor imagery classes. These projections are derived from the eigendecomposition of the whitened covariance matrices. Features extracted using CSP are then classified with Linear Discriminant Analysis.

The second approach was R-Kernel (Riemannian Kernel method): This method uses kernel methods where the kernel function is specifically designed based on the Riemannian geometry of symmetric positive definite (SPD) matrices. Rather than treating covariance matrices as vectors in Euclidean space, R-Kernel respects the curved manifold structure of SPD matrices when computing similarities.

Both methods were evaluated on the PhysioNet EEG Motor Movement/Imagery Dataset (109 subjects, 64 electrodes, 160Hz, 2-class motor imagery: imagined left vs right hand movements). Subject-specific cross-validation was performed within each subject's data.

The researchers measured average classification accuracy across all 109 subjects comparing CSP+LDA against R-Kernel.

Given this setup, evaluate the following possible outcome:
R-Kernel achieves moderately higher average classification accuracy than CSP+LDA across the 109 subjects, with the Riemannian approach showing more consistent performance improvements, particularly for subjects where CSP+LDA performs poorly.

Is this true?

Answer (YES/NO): NO